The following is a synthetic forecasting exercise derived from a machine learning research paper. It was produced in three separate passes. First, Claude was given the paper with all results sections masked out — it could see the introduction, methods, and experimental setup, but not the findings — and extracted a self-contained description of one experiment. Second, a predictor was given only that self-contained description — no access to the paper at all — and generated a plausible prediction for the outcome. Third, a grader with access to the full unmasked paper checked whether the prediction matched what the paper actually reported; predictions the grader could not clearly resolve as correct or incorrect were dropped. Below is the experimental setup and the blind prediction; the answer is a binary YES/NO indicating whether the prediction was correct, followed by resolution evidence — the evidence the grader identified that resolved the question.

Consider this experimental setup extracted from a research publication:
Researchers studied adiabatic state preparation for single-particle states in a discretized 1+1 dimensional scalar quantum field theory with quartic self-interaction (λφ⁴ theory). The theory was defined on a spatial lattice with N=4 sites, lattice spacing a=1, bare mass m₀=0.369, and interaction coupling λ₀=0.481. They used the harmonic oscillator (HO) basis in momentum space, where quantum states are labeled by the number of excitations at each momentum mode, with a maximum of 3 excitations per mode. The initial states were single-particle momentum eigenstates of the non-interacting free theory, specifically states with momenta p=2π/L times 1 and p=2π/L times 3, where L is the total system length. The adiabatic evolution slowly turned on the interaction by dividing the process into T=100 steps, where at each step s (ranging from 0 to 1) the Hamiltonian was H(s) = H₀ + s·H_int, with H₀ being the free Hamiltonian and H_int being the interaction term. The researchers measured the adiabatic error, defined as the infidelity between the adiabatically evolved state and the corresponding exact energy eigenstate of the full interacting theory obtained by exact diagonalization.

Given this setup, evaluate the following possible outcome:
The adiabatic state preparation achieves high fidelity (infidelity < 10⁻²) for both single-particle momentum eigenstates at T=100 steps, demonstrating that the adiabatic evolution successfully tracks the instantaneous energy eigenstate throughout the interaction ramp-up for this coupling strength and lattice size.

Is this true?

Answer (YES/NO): YES